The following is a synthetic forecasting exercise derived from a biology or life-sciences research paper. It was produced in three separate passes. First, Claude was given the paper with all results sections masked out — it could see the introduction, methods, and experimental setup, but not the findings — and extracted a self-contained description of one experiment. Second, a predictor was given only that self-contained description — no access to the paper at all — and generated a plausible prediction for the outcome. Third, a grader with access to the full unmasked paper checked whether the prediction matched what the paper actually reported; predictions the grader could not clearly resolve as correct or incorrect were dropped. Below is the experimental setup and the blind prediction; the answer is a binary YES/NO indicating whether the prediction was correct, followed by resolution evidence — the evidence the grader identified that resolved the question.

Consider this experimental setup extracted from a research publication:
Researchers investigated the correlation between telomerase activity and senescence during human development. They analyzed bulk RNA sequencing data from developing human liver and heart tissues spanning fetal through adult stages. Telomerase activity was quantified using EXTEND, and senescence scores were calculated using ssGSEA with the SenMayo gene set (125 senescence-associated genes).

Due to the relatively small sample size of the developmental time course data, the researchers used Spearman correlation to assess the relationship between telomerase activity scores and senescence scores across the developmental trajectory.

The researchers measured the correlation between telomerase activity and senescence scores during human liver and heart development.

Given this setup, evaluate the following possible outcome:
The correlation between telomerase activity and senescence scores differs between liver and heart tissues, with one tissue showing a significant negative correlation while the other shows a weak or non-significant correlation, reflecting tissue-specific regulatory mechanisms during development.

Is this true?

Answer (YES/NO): NO